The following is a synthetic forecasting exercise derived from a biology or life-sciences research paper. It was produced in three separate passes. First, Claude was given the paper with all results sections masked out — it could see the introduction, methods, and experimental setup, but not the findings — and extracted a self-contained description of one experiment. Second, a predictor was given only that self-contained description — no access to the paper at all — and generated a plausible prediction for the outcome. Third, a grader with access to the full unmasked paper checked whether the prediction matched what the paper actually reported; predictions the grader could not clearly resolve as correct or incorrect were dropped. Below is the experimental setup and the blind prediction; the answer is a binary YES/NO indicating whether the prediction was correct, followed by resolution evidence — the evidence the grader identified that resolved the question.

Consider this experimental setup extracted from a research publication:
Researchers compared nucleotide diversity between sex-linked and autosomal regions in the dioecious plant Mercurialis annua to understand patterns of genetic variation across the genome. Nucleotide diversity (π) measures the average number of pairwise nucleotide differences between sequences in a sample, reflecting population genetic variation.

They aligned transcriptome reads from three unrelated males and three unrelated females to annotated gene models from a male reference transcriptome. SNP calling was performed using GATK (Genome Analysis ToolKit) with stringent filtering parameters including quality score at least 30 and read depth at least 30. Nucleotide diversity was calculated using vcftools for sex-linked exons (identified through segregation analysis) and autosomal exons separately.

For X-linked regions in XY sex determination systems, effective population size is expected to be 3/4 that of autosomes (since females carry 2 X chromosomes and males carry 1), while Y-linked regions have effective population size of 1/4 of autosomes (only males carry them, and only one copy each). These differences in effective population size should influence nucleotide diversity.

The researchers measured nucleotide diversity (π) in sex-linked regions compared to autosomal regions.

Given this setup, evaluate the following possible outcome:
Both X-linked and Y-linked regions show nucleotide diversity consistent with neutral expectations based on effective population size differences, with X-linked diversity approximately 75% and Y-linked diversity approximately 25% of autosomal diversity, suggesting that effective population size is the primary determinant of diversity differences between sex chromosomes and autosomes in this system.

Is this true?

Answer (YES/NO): NO